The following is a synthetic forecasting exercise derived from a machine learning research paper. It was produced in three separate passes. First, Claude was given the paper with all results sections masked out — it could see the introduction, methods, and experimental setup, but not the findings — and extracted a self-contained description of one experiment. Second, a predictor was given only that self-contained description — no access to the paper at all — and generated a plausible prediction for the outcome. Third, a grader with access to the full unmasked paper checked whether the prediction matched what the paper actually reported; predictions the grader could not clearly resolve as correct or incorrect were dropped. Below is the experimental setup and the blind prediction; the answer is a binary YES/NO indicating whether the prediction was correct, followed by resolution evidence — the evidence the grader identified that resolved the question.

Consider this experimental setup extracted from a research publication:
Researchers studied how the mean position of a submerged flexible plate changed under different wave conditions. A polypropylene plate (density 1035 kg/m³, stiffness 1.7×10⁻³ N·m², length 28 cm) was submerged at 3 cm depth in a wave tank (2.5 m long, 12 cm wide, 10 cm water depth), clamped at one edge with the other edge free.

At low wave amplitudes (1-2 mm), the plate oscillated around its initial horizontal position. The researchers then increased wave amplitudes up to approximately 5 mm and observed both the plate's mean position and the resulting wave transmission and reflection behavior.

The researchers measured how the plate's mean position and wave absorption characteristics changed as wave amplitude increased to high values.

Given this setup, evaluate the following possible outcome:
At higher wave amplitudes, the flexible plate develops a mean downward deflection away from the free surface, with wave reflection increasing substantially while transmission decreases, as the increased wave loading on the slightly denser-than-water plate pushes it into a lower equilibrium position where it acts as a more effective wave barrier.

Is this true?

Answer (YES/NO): NO